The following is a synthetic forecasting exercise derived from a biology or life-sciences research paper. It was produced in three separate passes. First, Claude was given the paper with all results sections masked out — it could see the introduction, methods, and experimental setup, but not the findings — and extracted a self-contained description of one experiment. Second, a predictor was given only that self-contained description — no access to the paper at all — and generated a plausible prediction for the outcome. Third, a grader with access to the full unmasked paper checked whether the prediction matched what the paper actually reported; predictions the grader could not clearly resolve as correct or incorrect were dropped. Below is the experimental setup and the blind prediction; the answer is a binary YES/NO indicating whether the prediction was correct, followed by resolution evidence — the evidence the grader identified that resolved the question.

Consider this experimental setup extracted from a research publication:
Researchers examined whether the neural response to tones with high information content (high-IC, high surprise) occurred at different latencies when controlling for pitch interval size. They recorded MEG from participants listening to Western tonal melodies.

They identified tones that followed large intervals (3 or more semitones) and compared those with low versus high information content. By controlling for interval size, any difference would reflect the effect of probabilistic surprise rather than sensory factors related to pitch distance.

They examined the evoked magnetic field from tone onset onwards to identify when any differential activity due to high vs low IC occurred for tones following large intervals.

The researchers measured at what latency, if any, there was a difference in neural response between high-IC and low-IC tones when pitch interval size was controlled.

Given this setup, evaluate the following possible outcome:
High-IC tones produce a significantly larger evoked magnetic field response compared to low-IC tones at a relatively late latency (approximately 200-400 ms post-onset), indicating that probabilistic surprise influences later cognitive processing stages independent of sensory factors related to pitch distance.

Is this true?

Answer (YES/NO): NO